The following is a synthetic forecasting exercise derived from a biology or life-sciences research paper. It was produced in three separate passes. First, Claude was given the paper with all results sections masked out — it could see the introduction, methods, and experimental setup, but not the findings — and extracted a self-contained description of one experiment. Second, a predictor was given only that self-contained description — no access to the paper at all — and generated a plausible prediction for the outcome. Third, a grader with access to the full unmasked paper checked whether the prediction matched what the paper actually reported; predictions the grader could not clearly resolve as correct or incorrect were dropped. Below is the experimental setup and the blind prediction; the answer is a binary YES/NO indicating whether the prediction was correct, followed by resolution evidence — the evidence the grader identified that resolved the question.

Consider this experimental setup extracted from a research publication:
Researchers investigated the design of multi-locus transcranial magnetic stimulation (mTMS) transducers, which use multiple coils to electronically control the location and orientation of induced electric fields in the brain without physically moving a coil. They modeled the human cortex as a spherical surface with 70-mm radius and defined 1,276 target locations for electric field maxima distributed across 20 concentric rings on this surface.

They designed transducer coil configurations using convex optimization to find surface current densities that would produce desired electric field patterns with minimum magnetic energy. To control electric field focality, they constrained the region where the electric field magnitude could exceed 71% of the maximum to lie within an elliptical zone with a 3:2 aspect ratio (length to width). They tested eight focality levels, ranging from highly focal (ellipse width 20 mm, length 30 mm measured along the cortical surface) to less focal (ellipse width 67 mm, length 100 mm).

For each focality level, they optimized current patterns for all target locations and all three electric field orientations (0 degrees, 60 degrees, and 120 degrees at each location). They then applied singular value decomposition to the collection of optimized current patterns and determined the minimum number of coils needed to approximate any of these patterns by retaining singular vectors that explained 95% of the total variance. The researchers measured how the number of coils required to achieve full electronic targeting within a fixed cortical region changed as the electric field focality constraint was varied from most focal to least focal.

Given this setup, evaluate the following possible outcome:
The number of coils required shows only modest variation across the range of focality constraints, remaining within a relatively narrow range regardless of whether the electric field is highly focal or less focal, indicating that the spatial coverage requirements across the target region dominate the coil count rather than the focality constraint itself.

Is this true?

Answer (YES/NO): NO